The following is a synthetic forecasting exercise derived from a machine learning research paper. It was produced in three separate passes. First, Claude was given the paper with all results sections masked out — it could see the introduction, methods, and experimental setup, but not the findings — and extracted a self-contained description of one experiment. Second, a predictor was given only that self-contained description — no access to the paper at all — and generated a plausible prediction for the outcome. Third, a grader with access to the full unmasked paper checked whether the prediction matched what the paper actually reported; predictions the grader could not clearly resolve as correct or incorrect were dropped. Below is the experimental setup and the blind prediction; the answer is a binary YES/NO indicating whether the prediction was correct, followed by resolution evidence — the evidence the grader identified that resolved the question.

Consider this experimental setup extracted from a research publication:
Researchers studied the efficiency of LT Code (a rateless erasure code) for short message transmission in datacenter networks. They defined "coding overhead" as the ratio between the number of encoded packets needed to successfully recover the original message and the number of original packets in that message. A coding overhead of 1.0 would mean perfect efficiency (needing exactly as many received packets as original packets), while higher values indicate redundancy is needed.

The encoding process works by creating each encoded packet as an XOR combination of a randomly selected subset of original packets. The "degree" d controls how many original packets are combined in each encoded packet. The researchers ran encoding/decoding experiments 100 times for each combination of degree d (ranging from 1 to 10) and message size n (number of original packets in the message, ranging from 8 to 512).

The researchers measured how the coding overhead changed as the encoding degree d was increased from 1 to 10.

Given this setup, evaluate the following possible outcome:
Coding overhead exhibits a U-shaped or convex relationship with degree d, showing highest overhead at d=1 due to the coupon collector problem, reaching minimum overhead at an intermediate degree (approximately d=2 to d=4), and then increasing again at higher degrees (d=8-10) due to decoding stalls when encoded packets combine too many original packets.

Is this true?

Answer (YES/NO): NO